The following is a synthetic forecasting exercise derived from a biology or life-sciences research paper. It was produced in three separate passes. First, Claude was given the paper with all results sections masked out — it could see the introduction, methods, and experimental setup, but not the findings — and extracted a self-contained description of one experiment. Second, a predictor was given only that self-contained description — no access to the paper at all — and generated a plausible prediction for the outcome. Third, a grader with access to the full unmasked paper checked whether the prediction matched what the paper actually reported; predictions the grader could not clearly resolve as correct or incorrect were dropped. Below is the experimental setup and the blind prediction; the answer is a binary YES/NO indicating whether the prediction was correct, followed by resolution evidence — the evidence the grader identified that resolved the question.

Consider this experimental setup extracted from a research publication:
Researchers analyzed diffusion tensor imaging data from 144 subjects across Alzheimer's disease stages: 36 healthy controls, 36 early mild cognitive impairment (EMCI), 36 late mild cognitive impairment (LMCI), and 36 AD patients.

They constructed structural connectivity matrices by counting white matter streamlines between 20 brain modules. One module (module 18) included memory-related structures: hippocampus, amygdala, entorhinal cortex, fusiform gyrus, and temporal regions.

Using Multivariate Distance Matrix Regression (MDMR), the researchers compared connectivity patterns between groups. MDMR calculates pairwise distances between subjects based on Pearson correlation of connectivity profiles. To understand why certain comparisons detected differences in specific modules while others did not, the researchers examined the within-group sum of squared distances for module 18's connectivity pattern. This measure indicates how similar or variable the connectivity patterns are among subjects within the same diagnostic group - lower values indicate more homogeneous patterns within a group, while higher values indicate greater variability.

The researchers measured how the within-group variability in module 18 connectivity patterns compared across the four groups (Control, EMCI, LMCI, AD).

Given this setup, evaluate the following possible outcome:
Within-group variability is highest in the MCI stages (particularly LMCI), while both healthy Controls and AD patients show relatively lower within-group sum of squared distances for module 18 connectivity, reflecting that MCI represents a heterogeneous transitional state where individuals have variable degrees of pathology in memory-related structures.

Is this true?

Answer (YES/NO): NO